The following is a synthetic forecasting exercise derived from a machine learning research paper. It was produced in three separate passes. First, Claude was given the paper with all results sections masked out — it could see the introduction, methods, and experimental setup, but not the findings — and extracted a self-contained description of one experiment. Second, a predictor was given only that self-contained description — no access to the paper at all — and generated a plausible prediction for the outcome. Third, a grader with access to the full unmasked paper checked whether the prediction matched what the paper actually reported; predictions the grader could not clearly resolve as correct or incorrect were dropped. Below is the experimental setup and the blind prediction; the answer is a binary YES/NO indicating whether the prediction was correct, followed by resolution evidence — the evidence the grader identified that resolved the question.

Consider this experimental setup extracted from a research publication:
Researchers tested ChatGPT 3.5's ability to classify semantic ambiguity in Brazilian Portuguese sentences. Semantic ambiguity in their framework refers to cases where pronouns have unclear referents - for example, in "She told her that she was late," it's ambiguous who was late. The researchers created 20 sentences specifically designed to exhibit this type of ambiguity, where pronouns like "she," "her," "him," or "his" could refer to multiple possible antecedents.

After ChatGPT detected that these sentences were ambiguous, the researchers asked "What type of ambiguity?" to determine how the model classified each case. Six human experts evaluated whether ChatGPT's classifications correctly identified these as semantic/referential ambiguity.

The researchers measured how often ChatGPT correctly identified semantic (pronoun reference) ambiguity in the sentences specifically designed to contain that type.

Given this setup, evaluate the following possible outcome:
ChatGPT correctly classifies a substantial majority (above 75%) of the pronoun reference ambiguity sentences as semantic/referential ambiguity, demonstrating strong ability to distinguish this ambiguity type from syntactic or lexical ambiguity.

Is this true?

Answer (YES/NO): NO